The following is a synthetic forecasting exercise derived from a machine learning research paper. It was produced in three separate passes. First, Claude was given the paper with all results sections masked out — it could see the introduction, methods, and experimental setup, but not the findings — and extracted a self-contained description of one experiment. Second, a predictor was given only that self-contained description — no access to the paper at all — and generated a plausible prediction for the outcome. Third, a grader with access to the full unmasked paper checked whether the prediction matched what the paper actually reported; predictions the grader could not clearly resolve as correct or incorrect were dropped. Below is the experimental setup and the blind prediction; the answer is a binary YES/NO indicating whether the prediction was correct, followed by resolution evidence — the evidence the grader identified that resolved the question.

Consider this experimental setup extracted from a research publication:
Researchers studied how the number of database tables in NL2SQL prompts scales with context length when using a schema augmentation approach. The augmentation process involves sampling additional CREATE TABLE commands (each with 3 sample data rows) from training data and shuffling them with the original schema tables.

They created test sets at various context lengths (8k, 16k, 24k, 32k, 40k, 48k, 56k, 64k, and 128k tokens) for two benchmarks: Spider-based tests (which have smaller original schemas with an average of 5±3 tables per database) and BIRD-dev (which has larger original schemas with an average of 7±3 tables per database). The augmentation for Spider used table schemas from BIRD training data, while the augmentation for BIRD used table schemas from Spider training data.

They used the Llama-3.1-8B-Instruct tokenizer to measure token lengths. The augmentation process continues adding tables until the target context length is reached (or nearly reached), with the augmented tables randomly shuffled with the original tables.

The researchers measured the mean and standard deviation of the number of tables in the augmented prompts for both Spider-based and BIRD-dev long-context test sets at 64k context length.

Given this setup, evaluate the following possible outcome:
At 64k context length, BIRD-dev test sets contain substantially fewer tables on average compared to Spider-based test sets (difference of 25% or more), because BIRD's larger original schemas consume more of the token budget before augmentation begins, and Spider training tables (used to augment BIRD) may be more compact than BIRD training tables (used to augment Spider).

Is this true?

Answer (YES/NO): NO